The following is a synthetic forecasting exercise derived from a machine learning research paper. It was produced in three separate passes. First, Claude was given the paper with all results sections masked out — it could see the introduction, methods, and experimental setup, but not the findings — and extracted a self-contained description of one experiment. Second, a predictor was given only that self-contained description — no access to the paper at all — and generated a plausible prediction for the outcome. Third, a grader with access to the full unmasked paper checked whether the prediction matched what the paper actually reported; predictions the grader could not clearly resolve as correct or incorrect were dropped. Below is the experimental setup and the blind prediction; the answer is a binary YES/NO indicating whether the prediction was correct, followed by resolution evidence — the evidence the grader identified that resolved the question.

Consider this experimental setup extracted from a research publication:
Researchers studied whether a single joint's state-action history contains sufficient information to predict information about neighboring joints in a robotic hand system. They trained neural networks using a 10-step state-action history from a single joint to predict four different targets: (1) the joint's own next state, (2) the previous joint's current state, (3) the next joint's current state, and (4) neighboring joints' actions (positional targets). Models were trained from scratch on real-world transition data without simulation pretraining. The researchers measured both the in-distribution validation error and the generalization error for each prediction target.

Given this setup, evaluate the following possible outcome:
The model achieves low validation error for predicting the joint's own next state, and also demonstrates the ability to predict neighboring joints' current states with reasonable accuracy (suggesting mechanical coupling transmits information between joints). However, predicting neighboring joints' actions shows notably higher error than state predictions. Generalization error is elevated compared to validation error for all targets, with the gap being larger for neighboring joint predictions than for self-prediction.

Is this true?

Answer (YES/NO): NO